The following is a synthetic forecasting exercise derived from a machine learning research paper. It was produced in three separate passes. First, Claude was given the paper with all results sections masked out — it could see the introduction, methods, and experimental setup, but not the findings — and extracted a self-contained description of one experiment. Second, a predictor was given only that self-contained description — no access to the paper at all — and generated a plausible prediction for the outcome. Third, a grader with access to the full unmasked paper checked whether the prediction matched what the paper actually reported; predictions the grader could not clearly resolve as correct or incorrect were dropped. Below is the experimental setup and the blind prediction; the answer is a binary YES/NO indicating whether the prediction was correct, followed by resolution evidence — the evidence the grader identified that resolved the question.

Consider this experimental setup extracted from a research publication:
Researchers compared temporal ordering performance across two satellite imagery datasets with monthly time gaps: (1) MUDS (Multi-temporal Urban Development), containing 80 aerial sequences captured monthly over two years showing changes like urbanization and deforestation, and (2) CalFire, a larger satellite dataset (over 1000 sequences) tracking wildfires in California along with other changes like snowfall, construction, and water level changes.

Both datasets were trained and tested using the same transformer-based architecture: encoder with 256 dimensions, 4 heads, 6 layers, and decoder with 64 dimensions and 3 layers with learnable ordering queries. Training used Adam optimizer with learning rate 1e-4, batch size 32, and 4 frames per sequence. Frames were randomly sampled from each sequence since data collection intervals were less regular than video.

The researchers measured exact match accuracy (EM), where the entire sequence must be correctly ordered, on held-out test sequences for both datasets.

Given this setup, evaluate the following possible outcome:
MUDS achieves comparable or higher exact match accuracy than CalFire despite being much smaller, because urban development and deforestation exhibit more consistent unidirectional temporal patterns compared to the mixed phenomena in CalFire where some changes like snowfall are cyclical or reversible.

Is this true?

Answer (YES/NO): NO